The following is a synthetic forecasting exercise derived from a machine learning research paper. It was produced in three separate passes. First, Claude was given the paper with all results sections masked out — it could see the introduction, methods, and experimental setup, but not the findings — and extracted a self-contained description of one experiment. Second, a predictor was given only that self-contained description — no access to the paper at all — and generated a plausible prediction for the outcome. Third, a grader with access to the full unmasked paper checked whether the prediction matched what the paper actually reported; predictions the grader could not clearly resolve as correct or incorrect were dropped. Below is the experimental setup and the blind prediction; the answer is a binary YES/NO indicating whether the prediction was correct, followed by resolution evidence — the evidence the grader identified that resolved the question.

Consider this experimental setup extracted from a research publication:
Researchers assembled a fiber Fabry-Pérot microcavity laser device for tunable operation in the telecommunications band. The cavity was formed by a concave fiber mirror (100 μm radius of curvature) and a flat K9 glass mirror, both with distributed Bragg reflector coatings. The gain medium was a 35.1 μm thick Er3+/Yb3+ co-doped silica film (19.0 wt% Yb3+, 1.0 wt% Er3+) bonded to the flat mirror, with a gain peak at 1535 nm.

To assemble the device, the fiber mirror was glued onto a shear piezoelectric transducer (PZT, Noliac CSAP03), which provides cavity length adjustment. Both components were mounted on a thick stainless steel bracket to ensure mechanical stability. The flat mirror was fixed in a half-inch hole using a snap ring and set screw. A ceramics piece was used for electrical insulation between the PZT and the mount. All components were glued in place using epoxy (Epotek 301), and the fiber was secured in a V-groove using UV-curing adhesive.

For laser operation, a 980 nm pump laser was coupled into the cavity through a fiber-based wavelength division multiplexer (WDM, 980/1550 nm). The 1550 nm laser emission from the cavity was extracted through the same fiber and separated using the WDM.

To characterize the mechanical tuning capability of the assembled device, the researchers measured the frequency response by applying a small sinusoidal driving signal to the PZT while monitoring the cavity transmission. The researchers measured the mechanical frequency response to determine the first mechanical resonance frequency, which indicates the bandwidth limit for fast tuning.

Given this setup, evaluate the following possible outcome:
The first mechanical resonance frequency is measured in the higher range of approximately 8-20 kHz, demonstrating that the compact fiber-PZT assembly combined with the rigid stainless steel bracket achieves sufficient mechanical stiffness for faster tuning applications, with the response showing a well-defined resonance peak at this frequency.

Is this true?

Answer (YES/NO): NO